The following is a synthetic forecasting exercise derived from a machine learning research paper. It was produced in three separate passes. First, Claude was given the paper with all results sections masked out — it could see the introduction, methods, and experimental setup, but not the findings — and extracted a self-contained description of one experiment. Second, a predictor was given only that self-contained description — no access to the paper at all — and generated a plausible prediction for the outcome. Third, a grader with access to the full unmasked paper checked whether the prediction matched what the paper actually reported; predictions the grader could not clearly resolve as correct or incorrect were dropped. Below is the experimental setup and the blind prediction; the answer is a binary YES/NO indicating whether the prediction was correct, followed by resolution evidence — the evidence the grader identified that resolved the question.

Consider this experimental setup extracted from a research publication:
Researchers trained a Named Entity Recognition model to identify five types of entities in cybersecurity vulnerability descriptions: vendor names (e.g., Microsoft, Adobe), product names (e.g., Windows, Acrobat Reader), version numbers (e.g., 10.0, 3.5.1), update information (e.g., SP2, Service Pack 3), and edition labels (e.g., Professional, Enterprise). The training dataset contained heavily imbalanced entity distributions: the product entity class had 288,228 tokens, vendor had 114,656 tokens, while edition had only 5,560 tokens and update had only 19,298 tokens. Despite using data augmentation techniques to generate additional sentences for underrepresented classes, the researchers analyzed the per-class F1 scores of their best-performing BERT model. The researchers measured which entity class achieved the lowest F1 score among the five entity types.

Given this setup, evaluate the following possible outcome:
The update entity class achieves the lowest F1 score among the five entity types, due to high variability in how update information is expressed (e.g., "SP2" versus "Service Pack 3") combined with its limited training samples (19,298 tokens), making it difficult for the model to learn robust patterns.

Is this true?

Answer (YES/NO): NO